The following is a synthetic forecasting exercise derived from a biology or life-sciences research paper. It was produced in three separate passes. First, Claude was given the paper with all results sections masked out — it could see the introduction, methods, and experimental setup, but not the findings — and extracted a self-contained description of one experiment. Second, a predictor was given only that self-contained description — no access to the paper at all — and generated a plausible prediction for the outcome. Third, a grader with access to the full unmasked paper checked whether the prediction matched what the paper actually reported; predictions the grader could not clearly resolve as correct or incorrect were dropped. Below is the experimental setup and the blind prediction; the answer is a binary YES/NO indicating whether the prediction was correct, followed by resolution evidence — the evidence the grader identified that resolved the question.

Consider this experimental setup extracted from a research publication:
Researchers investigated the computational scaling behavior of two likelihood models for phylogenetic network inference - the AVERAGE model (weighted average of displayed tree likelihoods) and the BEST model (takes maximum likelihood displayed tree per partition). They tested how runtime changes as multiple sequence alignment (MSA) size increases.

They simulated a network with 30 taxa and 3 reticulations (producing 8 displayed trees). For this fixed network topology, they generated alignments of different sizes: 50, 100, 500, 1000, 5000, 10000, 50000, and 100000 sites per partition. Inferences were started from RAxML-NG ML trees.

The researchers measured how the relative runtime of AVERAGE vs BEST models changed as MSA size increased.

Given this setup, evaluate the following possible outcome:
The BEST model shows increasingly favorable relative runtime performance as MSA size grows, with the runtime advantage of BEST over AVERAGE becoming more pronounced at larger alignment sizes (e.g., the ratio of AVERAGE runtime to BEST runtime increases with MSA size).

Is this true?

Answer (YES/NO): NO